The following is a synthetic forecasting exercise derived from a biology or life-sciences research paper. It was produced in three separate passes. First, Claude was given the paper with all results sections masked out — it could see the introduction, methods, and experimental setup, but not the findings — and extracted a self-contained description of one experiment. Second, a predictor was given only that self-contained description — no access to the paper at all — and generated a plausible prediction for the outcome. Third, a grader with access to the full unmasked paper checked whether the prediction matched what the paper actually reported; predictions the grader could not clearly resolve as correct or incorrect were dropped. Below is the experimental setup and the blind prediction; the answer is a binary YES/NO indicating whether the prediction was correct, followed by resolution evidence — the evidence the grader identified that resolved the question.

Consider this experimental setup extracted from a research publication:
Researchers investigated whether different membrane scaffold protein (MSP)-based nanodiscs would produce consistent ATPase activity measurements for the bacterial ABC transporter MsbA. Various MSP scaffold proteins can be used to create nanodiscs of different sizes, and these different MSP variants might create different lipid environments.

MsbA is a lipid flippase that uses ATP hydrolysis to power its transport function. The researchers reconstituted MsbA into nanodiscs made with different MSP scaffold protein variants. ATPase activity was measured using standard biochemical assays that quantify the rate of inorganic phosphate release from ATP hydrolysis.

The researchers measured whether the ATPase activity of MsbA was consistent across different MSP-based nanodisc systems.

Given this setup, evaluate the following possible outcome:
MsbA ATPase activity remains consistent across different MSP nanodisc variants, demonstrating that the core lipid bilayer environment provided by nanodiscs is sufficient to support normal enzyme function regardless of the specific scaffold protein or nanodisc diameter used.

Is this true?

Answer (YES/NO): NO